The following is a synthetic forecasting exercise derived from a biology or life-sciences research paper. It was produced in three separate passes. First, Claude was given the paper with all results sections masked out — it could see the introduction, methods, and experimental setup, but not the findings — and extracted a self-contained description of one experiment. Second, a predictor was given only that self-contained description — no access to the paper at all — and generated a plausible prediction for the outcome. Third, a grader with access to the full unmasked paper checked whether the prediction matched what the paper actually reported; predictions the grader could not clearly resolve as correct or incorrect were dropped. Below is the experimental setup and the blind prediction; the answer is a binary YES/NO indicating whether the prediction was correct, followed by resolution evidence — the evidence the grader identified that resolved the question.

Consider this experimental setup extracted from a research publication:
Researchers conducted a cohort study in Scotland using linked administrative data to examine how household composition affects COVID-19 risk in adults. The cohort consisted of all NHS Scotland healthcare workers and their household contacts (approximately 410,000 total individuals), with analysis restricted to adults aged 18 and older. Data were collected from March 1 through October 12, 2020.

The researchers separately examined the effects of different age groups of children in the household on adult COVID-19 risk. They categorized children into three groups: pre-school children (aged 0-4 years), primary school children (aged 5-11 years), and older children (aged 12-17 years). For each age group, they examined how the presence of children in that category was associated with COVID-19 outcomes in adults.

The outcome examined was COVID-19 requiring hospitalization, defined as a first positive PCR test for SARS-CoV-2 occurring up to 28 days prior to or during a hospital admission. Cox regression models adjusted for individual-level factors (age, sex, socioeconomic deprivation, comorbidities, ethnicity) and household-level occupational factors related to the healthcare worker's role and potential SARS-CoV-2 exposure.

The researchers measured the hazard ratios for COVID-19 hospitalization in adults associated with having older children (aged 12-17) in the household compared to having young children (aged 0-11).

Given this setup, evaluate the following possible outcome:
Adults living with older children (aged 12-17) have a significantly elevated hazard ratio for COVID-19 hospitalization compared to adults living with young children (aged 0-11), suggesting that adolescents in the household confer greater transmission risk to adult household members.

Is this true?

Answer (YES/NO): NO